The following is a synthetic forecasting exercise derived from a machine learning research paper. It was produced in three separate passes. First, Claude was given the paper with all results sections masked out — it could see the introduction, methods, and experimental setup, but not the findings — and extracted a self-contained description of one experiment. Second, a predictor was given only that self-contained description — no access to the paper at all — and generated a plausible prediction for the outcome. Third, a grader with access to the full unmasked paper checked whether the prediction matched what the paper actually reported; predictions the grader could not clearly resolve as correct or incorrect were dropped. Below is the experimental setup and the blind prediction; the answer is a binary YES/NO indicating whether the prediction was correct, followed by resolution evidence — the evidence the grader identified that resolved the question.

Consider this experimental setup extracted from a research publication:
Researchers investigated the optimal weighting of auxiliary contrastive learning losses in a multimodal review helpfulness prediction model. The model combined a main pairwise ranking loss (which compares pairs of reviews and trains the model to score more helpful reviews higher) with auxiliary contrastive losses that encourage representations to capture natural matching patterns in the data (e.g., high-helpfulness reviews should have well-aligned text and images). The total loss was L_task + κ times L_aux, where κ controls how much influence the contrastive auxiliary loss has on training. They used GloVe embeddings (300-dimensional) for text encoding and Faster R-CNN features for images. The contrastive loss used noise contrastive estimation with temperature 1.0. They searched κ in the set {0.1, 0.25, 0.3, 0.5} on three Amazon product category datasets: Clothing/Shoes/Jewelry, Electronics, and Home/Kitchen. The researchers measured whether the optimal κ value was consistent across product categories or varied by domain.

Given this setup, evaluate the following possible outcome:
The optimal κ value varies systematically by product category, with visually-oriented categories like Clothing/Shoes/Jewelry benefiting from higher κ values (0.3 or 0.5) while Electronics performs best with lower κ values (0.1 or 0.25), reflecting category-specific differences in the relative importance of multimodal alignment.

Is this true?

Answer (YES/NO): NO